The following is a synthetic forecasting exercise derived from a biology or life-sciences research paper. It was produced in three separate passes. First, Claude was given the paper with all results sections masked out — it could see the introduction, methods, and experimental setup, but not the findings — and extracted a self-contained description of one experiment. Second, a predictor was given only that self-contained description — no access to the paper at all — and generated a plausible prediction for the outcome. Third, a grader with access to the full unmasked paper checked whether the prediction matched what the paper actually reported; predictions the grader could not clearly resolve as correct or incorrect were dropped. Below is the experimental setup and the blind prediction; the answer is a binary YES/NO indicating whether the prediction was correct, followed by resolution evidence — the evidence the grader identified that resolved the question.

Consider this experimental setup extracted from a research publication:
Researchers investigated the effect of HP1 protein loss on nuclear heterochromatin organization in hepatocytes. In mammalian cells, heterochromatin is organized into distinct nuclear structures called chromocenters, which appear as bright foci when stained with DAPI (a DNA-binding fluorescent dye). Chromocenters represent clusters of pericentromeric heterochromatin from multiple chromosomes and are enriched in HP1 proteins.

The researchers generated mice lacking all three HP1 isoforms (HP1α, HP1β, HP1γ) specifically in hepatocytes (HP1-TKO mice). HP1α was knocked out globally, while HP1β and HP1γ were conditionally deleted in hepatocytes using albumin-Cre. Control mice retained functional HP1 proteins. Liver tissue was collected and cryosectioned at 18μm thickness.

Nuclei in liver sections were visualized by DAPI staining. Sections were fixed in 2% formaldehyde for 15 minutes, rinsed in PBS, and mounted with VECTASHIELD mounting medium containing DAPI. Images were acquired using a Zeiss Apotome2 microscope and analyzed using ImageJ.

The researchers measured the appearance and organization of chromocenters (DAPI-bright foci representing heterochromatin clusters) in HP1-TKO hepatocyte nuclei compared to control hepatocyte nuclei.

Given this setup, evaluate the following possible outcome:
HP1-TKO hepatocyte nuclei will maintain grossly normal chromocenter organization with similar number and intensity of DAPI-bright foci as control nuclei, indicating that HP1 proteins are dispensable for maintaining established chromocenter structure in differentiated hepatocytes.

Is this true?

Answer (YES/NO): NO